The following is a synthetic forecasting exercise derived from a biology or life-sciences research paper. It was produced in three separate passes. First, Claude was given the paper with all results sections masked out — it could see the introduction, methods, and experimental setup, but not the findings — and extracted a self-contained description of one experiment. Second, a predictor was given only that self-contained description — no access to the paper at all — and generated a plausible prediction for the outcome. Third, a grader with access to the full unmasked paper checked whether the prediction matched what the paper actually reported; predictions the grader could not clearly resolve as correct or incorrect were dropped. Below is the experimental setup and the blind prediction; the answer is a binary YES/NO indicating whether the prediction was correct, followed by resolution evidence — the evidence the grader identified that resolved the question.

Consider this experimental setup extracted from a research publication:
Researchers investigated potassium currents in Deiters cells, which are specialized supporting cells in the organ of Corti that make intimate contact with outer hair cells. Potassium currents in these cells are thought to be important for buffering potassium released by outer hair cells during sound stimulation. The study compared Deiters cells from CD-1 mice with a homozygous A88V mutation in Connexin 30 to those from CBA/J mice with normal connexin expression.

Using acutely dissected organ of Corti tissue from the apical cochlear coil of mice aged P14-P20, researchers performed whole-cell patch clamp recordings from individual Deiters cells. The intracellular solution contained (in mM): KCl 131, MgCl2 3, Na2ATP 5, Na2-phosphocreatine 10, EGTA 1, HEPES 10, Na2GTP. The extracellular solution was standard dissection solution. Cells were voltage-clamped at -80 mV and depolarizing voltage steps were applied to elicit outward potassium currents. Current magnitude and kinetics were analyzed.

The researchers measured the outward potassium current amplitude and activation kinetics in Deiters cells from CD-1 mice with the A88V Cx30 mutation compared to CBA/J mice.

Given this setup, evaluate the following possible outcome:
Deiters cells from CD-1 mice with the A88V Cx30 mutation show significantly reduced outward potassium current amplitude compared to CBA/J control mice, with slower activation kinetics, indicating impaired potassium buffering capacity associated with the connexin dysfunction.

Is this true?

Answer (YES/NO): NO